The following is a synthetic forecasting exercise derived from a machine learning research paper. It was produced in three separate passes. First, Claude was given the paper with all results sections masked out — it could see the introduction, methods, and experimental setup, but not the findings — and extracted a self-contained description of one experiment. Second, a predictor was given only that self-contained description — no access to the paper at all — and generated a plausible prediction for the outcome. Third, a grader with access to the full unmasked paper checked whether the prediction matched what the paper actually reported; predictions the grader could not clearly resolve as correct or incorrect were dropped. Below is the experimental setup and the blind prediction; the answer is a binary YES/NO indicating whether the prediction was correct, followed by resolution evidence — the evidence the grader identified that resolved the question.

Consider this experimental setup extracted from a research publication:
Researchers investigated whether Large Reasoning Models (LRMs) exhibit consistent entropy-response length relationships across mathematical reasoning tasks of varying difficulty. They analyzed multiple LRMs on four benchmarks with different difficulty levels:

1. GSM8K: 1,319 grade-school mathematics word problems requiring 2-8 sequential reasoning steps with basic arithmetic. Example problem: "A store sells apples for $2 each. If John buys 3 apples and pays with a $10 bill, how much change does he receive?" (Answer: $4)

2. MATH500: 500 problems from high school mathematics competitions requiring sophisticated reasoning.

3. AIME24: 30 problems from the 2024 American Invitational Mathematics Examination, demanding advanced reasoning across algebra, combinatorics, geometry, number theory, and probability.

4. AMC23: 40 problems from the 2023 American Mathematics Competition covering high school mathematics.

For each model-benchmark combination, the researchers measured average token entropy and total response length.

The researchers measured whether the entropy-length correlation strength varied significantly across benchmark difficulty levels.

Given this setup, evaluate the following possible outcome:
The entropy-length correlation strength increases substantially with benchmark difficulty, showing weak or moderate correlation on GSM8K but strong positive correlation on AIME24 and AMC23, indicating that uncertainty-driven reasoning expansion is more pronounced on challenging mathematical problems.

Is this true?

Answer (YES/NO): NO